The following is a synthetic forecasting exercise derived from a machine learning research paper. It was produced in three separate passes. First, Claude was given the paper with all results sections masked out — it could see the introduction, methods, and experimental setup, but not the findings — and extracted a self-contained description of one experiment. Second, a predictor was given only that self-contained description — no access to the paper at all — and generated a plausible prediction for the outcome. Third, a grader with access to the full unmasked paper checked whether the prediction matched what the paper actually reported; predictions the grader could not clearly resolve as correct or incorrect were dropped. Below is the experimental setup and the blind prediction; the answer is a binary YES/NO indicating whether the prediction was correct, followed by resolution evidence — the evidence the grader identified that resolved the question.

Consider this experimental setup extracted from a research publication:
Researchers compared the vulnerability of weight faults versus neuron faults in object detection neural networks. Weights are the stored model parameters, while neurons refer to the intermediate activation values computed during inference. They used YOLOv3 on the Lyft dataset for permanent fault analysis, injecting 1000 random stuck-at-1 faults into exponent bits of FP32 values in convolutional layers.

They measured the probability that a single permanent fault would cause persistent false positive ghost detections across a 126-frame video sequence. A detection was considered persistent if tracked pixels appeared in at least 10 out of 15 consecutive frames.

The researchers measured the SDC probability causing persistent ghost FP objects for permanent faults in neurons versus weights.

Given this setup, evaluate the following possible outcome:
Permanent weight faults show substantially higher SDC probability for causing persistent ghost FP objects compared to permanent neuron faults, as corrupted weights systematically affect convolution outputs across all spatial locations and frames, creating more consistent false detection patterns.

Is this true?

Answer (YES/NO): YES